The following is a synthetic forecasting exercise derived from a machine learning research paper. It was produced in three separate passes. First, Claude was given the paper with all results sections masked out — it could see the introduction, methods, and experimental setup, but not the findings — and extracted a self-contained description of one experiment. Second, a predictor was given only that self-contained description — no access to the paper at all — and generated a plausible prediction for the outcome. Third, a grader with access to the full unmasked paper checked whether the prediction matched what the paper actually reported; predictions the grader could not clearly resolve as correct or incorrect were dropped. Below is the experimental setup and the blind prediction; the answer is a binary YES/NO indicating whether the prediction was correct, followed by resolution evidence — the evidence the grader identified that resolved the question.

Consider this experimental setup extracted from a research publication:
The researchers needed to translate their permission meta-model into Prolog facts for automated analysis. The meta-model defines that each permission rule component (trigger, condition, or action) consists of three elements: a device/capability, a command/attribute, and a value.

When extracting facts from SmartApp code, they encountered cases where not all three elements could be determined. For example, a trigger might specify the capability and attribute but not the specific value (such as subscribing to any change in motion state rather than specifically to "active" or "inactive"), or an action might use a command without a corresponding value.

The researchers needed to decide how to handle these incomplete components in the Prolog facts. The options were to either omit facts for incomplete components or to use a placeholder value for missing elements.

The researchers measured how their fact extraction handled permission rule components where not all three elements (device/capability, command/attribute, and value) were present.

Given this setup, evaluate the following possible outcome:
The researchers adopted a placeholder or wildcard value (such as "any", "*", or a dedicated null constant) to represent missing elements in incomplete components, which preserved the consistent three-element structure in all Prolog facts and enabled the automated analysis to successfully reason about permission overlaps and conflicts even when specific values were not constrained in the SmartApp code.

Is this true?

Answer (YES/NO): YES